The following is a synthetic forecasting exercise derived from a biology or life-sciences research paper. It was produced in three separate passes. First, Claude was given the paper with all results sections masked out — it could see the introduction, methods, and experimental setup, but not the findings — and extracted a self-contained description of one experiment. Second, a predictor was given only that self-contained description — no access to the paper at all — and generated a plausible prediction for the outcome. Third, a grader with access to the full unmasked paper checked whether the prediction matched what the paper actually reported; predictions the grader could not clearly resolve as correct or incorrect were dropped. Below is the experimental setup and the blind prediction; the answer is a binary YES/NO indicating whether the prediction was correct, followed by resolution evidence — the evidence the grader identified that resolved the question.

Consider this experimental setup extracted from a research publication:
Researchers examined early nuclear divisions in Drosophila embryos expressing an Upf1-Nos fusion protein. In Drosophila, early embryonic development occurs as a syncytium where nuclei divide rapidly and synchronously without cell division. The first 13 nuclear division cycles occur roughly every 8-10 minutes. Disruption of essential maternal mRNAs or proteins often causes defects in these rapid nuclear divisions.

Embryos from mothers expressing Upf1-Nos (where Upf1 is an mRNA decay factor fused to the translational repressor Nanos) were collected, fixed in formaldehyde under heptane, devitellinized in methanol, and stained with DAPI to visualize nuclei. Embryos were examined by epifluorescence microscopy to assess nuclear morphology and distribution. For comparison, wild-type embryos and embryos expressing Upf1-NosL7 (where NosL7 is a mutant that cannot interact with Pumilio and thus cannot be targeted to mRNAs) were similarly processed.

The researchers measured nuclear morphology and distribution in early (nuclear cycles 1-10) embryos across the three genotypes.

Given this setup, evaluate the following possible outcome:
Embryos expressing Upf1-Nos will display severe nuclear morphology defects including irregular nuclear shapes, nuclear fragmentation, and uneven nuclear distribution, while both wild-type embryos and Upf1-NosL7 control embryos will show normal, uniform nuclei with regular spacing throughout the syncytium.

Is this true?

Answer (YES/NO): YES